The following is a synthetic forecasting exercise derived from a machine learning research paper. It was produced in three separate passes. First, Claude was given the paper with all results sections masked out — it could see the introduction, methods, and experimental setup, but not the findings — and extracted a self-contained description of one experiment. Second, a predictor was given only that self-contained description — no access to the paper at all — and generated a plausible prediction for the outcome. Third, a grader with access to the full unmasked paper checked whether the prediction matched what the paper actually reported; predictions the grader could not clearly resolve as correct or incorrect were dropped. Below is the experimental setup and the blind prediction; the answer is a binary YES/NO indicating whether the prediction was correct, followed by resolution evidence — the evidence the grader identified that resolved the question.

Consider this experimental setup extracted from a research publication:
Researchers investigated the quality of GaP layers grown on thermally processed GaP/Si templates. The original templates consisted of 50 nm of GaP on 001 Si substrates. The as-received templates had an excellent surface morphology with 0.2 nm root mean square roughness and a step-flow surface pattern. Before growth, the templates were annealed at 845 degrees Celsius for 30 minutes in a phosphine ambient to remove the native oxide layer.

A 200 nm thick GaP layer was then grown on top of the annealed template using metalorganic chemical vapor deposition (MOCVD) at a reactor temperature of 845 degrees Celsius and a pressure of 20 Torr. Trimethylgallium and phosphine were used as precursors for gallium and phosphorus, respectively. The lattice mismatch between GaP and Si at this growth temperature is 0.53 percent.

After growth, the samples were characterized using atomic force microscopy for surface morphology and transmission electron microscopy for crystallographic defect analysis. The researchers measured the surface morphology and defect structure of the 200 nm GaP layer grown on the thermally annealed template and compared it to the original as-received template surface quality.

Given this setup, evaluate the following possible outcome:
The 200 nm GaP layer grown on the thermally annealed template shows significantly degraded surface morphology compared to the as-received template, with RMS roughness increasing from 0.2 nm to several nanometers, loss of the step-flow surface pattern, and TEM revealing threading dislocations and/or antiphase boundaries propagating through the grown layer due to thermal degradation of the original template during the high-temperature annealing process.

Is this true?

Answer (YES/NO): NO